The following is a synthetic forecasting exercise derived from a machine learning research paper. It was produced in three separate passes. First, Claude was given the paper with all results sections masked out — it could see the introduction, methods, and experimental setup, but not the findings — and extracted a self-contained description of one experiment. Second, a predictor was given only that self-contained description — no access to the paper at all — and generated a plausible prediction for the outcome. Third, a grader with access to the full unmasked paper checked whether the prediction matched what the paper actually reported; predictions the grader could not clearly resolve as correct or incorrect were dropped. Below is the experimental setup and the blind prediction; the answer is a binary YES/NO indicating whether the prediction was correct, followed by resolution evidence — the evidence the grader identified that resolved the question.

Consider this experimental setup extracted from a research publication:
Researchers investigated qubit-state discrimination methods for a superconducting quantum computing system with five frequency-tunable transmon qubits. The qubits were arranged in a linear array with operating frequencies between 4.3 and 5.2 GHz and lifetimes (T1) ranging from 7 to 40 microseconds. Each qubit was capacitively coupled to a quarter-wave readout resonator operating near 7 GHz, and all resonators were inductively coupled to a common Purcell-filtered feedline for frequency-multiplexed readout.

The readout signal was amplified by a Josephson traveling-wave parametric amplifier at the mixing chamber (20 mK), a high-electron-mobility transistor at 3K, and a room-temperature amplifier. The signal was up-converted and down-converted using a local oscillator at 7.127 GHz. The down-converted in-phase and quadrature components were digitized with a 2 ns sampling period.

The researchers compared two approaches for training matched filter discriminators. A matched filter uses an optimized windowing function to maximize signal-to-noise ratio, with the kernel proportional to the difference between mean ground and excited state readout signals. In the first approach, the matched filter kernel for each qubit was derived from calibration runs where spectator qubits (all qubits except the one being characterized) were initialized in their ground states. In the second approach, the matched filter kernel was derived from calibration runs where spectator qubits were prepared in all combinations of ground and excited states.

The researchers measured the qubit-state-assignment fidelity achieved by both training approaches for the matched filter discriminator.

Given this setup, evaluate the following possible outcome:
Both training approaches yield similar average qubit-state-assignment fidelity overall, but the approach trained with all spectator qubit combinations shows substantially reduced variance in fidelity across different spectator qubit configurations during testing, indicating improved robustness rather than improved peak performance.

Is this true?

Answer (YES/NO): NO